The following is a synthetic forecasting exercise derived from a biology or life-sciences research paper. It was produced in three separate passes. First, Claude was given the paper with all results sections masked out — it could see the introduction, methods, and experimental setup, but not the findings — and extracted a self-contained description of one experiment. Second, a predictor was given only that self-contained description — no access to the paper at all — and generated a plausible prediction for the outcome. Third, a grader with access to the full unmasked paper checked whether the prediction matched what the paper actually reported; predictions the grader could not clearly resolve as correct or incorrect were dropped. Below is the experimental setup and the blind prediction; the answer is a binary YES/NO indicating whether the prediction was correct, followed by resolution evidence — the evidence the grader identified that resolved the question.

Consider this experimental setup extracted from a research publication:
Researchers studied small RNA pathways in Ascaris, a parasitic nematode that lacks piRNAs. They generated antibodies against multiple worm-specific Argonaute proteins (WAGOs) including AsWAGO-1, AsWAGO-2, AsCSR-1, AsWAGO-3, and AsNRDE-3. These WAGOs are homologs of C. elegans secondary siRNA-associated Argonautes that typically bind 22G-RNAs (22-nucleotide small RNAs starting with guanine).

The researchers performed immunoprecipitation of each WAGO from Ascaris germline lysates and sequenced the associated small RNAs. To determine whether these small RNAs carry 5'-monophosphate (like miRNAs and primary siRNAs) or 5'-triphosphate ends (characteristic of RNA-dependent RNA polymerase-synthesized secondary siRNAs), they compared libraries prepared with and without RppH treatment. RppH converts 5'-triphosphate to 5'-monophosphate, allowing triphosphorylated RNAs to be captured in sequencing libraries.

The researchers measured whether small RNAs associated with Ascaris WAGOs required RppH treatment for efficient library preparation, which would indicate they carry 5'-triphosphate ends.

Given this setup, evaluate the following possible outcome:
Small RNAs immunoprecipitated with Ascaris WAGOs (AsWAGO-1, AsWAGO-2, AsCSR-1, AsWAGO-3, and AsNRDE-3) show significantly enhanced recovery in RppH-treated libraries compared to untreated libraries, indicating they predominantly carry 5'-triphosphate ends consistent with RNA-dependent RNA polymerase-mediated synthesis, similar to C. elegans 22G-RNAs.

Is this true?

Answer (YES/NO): YES